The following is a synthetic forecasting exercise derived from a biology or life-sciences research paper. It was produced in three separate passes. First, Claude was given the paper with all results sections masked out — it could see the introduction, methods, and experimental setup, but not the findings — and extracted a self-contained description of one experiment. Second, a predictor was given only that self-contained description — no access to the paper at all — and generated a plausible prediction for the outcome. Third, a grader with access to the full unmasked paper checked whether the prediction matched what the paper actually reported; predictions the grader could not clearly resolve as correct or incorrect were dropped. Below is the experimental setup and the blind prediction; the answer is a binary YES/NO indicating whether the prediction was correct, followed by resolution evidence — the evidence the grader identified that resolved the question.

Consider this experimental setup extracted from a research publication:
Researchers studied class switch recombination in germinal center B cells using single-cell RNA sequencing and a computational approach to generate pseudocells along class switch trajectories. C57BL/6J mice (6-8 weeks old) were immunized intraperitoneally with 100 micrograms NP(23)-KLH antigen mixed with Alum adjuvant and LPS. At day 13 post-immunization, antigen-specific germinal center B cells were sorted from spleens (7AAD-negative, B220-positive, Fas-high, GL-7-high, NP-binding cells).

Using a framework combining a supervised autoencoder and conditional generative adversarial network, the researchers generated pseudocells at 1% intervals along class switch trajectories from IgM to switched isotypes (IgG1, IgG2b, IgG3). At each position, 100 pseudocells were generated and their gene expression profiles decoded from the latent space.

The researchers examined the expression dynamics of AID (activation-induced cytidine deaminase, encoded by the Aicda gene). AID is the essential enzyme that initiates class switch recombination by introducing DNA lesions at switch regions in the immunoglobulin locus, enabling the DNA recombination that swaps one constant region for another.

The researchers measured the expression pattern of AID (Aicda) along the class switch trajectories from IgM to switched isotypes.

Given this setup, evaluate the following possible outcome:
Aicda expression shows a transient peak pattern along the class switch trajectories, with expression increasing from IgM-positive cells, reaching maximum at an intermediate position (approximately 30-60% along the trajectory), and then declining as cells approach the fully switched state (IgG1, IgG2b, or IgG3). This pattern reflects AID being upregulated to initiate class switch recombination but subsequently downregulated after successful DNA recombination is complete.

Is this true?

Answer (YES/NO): NO